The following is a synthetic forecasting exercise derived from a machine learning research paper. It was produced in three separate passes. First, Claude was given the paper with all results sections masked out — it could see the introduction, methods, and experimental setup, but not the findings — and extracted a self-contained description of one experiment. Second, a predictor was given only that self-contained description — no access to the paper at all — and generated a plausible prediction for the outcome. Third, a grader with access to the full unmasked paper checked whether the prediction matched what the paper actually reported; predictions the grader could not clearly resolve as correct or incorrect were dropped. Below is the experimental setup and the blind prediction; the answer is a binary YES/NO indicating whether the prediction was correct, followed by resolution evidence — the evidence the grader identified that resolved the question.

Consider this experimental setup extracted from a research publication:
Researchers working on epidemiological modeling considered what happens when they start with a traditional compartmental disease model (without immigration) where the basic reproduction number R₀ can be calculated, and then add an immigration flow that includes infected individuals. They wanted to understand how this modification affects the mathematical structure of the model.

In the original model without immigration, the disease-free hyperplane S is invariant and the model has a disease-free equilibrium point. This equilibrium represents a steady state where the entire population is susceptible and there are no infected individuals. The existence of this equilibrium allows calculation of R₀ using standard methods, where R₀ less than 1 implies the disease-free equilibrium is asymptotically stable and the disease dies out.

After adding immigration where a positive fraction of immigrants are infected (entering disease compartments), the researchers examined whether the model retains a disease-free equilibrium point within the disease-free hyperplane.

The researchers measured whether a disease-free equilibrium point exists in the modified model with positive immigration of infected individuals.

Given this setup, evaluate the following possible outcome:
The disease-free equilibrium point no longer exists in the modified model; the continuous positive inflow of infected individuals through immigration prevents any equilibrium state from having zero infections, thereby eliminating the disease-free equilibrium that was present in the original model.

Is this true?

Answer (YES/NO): YES